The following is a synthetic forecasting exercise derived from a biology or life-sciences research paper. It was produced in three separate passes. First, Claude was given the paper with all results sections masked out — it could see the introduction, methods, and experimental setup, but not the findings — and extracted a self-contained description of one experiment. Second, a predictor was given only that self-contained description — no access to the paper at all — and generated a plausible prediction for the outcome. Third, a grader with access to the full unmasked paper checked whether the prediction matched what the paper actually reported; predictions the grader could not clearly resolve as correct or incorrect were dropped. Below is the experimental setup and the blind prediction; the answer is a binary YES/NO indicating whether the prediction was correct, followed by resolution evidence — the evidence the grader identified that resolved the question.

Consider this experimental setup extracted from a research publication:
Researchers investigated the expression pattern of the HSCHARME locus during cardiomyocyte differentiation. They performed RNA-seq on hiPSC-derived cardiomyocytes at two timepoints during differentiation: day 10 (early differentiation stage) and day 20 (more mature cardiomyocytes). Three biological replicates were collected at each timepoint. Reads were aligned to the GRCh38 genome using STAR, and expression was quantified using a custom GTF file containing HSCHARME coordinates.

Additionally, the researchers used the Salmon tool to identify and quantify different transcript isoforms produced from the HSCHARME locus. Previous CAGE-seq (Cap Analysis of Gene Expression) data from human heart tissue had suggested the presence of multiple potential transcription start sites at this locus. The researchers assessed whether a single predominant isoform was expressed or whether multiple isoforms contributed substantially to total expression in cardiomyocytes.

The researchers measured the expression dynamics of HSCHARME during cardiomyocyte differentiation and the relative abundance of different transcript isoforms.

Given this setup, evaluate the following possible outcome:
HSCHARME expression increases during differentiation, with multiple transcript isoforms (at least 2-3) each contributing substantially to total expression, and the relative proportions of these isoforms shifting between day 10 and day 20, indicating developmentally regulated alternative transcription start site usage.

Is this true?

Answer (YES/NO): NO